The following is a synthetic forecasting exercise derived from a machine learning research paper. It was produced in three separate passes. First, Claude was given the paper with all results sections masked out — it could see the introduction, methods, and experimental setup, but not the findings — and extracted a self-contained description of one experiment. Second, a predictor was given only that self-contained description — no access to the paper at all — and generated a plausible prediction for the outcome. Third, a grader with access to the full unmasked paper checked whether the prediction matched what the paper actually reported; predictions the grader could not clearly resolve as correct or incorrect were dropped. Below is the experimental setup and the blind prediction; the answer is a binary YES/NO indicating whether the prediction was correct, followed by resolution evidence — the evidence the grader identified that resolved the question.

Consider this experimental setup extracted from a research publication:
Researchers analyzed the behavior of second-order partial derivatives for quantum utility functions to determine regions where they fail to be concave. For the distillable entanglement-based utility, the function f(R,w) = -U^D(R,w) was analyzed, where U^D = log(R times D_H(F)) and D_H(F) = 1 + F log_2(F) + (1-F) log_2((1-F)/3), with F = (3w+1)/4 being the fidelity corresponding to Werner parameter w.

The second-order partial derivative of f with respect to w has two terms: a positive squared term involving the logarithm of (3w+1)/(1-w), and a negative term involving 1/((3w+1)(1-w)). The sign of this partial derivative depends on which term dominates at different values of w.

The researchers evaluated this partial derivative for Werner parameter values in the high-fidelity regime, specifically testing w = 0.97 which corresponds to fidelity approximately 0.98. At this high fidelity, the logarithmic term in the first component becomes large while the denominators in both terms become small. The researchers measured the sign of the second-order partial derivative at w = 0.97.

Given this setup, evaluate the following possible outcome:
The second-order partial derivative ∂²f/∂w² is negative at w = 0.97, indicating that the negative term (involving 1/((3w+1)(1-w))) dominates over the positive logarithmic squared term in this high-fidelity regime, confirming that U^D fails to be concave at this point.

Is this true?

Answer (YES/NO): YES